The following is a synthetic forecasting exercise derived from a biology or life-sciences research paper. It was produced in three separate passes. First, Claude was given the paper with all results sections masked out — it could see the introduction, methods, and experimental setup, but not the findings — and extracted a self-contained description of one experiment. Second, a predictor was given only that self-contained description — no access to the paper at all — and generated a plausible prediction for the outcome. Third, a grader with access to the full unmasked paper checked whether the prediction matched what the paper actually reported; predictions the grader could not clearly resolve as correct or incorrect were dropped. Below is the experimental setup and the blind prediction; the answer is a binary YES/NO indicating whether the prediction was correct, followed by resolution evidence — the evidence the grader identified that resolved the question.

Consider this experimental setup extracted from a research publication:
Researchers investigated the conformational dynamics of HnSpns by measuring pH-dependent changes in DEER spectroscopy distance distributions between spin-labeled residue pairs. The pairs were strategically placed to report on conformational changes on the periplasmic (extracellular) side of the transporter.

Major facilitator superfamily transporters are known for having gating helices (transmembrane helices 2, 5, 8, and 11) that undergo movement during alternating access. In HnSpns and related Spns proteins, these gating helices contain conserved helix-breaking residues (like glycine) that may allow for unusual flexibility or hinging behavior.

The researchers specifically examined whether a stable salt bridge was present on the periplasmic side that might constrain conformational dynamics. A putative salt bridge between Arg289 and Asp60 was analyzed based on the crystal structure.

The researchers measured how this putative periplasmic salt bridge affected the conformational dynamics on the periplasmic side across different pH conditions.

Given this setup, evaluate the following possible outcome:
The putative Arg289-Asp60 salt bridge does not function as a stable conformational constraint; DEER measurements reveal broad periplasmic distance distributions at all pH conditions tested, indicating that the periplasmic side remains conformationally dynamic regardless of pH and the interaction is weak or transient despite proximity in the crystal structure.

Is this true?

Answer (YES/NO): NO